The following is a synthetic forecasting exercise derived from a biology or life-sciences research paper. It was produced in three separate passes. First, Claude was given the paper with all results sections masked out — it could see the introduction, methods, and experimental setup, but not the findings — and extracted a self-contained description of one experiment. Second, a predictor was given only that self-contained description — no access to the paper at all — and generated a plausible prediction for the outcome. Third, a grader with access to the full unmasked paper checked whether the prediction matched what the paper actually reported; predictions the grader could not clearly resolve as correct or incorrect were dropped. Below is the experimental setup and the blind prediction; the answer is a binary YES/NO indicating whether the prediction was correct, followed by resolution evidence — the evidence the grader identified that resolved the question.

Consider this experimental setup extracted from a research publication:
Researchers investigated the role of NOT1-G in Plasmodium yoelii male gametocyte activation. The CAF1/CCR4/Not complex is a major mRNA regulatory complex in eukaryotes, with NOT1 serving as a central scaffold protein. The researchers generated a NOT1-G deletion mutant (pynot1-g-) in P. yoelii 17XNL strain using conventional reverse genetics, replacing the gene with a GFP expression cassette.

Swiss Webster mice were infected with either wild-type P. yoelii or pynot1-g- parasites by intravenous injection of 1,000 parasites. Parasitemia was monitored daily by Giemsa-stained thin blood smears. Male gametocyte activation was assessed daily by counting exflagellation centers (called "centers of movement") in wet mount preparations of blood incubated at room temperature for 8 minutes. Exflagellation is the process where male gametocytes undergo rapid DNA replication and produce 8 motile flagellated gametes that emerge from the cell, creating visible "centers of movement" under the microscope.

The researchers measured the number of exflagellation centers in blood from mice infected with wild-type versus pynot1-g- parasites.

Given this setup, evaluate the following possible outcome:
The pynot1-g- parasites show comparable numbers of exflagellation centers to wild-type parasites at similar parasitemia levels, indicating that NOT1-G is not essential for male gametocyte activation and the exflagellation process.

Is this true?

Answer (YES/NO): NO